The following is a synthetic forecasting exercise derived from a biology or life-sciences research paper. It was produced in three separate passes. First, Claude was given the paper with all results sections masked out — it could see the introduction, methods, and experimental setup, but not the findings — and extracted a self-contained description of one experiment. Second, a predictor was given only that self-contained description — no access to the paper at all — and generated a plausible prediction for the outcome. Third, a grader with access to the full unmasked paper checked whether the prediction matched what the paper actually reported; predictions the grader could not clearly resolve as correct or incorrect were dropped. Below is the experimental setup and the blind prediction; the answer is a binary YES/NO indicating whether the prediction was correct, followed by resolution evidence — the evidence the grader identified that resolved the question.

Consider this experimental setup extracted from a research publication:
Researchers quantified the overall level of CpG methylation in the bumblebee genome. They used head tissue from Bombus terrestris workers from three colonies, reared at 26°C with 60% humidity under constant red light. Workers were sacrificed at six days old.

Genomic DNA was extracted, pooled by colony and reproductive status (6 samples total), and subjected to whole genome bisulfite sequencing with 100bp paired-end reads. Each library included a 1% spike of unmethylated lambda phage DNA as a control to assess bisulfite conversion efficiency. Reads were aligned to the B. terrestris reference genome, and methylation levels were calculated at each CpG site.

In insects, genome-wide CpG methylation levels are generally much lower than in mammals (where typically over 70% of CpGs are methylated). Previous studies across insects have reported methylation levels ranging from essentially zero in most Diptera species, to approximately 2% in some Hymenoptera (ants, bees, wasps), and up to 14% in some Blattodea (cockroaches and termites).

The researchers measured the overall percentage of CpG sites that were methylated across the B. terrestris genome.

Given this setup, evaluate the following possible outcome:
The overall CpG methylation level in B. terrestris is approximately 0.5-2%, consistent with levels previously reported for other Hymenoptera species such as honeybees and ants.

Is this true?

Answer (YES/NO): NO